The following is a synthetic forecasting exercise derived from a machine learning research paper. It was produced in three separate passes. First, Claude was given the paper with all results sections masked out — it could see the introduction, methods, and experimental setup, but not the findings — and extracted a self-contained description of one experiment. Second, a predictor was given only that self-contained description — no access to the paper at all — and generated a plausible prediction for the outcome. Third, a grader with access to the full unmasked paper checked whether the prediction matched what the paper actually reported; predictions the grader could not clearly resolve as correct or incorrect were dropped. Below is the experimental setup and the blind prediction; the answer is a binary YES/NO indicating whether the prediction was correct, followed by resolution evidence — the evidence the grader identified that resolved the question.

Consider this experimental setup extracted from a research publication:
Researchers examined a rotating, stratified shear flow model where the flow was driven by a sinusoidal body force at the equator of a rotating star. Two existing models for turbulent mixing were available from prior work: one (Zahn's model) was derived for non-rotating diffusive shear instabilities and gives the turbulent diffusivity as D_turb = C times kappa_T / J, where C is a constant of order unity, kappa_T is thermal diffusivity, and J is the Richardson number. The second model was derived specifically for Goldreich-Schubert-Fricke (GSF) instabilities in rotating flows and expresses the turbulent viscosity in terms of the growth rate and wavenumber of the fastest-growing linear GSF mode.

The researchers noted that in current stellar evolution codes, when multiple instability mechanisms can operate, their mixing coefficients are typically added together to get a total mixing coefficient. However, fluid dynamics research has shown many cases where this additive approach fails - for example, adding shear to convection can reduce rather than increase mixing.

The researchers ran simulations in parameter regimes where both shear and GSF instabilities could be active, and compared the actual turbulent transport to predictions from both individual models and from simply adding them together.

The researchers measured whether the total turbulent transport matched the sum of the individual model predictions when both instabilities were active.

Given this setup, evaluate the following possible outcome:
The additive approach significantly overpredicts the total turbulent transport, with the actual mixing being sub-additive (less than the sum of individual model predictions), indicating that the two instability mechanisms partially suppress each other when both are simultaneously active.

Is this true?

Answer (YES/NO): NO